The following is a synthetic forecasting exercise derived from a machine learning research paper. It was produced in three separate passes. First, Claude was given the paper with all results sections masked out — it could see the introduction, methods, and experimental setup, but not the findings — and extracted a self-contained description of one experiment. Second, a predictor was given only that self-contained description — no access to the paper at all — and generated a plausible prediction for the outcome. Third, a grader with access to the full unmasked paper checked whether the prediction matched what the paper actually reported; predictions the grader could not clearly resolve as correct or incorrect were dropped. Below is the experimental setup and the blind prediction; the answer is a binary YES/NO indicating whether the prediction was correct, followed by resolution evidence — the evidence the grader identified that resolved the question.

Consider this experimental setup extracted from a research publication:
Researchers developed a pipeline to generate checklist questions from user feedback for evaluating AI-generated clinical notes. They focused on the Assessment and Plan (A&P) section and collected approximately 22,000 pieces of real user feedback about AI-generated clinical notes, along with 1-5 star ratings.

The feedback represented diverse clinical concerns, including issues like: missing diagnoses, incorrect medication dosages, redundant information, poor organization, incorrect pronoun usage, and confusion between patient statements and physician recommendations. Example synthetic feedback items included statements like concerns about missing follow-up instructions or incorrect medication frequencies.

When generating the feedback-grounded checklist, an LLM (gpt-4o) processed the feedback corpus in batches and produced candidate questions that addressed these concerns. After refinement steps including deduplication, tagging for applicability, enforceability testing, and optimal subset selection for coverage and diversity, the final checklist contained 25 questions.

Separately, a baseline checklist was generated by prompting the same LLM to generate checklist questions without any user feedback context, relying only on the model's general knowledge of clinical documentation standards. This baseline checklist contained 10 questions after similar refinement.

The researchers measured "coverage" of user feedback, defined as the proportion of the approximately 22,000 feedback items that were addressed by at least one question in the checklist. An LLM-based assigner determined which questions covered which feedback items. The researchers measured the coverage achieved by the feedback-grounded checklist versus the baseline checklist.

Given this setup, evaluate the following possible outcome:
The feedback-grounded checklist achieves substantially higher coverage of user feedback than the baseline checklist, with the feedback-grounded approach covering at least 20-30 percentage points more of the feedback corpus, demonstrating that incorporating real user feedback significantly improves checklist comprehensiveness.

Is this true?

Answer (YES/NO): NO